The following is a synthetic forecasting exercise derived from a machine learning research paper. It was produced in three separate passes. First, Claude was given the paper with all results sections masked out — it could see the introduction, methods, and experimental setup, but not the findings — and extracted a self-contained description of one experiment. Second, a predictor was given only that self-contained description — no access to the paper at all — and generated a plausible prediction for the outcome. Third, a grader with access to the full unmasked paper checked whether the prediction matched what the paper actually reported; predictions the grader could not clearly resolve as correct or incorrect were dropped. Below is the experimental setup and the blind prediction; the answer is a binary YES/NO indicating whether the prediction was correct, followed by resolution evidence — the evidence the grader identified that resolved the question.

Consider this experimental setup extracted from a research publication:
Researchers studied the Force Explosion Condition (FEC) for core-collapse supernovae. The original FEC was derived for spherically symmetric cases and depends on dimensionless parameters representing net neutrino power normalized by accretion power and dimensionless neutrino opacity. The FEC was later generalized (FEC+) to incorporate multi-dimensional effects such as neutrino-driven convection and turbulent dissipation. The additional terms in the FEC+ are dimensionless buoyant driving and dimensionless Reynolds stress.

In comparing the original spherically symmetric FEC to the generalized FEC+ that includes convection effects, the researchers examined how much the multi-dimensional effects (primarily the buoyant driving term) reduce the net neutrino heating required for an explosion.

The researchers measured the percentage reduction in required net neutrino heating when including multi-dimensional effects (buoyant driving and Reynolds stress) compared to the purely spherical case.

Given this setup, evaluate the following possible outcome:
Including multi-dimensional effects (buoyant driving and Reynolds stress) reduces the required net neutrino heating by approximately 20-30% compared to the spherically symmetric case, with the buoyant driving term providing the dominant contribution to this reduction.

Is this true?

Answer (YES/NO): YES